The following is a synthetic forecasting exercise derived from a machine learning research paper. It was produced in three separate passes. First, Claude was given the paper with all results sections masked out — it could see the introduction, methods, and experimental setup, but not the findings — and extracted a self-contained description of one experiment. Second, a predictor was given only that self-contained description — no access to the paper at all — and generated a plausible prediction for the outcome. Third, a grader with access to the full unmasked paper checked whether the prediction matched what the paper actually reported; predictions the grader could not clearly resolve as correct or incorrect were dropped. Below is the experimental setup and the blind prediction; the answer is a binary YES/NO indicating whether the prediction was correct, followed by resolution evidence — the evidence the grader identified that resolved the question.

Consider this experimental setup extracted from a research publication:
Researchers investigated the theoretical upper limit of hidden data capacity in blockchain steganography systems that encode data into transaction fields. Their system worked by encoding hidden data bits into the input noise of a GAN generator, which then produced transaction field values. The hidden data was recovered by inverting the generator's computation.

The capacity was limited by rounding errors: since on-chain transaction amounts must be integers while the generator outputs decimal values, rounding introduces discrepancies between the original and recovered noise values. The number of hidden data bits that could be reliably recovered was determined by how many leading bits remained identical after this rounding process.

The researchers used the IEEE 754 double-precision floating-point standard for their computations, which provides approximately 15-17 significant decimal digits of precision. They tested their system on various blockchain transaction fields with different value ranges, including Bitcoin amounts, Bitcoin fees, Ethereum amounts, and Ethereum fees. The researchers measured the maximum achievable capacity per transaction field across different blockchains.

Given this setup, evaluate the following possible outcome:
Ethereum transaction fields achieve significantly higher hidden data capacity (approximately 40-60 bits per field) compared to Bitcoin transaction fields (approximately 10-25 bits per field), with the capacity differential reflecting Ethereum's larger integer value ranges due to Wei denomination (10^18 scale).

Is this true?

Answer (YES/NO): NO